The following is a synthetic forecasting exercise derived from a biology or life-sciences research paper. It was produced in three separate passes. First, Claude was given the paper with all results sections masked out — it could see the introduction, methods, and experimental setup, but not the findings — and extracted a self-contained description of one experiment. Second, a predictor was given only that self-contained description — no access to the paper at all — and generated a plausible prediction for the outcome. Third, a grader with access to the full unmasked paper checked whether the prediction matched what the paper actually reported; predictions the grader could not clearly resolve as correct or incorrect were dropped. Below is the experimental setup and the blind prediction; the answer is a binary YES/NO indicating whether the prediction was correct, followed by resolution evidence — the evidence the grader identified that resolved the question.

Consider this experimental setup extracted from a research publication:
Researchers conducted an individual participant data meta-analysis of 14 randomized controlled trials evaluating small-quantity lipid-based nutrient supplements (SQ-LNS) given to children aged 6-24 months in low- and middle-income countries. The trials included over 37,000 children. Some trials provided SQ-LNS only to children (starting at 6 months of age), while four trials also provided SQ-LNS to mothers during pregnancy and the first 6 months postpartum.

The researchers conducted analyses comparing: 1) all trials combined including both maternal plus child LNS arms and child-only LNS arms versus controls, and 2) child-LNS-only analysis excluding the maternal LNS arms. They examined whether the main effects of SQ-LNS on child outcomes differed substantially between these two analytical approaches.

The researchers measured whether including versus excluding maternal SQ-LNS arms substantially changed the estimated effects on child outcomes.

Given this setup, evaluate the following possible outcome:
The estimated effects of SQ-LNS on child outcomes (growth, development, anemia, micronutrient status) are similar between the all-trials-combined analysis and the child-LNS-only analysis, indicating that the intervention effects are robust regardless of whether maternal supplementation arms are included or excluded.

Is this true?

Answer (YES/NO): YES